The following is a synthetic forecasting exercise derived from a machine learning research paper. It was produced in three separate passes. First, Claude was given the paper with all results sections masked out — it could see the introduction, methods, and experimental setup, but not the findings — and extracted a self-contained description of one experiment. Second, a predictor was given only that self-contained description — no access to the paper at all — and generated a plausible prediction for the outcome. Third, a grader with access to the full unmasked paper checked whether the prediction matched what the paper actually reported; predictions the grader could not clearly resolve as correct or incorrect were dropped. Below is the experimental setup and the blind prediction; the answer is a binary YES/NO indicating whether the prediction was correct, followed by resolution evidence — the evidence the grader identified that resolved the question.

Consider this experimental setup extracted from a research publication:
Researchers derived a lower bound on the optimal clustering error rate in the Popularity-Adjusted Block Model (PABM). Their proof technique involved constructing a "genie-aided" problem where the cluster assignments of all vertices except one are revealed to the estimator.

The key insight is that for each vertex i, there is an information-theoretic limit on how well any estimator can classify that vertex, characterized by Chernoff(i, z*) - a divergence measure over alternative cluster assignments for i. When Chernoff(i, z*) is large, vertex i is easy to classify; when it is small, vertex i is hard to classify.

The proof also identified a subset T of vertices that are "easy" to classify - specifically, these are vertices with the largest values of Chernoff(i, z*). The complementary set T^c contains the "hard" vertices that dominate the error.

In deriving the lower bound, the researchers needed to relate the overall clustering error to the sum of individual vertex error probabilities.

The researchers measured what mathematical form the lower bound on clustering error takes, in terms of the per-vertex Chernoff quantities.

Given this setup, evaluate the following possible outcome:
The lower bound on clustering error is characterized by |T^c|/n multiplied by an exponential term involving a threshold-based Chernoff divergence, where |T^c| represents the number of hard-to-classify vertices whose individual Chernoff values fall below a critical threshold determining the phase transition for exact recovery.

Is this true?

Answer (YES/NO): NO